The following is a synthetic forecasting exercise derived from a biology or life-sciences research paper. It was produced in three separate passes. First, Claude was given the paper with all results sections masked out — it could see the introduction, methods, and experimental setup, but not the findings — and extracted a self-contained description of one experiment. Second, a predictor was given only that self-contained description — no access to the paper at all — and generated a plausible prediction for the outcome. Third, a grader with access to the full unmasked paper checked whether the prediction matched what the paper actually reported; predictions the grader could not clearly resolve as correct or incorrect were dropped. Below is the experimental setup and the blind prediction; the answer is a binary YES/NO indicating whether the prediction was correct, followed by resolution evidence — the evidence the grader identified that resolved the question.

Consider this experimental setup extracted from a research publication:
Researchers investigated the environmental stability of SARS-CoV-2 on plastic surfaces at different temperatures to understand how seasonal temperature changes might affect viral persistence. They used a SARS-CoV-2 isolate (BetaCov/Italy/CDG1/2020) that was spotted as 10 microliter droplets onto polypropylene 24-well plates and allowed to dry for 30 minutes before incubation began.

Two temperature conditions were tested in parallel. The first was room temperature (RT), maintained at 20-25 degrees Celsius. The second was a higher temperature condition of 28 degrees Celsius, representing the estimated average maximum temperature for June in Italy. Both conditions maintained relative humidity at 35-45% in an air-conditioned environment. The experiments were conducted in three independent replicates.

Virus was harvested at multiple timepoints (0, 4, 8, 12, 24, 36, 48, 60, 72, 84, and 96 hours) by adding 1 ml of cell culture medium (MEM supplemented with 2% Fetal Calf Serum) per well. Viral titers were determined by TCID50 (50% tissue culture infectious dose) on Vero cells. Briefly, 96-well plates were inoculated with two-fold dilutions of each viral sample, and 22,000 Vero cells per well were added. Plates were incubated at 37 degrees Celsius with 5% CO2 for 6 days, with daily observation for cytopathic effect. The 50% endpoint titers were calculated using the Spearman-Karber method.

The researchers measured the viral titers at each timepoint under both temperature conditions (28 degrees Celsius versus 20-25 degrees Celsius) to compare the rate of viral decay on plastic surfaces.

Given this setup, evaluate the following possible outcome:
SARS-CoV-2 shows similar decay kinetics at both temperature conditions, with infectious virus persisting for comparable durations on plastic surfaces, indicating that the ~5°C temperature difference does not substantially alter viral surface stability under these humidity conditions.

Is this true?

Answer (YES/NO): NO